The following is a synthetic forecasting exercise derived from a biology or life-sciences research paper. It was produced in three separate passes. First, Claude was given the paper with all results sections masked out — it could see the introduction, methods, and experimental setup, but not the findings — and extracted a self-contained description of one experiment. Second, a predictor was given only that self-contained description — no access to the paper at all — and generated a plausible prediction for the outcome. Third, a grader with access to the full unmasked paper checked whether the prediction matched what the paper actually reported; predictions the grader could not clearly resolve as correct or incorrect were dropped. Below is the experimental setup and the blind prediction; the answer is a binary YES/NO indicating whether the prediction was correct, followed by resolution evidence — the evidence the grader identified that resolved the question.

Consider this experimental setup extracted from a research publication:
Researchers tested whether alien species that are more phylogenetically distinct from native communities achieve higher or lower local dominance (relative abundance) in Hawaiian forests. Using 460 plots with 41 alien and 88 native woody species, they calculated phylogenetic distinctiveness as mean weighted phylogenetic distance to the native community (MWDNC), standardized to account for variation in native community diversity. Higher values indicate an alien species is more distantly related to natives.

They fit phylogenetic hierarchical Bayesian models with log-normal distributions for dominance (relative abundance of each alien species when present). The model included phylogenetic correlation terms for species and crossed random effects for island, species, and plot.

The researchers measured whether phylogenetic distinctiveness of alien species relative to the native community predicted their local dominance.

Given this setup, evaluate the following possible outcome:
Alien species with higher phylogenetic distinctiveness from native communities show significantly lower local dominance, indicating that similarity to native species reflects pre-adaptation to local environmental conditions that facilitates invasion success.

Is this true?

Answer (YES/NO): NO